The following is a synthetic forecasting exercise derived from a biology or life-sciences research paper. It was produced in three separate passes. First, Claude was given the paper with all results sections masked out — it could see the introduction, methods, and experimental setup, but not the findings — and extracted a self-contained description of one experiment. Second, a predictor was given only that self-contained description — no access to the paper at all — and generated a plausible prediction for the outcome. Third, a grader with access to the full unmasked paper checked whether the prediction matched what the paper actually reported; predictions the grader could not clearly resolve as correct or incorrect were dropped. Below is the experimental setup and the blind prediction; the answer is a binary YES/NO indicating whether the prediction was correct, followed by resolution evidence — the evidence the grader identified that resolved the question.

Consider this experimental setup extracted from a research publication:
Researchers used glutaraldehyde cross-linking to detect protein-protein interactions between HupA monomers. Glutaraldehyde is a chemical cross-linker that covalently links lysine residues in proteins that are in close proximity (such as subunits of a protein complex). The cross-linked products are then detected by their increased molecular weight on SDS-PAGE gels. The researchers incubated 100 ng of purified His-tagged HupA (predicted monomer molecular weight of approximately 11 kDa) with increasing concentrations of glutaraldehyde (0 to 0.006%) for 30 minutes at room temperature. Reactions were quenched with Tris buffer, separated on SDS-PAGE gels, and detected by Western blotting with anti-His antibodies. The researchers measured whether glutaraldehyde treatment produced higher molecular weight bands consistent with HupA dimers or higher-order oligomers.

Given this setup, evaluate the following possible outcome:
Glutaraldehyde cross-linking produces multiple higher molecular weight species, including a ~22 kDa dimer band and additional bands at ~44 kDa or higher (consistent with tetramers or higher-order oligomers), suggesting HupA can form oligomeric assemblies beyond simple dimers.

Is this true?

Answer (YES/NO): NO